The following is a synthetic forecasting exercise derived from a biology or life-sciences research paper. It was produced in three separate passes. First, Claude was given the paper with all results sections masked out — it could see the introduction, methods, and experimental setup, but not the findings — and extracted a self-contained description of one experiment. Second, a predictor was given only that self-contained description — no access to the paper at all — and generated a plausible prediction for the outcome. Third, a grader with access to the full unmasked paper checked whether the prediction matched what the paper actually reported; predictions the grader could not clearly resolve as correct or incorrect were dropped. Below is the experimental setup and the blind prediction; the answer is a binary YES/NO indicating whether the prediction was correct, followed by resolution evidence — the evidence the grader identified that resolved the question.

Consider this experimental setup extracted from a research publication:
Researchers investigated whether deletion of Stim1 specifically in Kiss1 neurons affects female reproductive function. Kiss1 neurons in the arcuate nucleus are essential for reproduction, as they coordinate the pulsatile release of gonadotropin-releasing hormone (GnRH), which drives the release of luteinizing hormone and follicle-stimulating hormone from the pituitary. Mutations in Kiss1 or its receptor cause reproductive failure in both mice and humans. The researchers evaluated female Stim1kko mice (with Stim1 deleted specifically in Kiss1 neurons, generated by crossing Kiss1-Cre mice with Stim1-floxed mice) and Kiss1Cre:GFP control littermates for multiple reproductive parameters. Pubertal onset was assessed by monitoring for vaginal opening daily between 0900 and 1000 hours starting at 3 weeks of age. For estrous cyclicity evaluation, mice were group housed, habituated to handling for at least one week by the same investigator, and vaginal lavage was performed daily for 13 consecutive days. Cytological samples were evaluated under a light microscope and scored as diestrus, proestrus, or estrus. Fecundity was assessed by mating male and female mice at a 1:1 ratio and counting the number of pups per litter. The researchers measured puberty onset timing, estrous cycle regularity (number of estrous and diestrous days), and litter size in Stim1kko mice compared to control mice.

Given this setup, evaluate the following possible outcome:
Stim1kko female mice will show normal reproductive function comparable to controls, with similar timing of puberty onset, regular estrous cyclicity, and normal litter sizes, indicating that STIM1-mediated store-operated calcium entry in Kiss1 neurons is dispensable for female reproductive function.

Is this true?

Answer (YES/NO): NO